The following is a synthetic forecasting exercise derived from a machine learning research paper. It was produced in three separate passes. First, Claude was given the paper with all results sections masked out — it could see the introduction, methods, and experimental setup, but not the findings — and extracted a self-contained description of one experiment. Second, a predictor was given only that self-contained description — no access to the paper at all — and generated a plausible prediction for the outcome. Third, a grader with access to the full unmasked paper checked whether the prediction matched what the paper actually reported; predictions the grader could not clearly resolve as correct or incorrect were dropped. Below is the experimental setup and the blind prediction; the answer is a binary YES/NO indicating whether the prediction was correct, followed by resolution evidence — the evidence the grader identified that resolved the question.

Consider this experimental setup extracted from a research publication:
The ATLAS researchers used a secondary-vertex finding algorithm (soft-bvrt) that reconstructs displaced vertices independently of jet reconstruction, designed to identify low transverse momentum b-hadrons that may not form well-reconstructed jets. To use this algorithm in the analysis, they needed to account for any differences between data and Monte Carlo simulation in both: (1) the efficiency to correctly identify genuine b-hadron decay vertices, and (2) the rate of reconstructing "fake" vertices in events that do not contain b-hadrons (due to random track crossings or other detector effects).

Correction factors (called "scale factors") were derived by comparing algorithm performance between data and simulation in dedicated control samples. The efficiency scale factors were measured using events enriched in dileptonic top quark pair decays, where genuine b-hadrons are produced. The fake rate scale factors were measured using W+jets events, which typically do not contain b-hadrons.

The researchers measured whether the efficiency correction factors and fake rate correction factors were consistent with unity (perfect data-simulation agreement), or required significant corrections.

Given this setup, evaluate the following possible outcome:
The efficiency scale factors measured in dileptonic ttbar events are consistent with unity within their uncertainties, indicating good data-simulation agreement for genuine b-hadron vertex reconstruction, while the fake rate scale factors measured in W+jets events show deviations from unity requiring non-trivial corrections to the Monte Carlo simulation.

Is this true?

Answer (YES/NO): YES